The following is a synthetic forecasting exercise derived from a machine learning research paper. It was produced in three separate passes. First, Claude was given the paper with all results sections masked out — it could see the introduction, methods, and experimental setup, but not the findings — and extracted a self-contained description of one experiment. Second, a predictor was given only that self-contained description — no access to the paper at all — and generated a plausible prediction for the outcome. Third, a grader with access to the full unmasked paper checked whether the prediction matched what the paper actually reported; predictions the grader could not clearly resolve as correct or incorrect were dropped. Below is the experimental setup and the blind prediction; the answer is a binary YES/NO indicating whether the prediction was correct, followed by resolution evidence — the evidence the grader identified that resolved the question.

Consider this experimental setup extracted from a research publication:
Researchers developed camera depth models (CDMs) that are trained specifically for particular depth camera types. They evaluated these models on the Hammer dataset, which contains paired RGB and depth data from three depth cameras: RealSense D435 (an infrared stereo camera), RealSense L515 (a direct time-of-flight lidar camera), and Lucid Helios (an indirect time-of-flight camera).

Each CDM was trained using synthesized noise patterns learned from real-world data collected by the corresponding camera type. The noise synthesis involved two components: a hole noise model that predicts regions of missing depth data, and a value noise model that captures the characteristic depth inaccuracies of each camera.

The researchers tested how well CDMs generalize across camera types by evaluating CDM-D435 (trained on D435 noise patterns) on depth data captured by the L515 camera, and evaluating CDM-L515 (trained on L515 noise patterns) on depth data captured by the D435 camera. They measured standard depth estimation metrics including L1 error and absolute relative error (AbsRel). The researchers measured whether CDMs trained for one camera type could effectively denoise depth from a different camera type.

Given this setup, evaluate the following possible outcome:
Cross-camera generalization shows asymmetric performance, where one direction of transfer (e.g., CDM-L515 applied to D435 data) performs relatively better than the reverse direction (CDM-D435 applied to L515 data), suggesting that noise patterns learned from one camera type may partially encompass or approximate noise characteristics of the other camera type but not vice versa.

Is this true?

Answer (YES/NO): YES